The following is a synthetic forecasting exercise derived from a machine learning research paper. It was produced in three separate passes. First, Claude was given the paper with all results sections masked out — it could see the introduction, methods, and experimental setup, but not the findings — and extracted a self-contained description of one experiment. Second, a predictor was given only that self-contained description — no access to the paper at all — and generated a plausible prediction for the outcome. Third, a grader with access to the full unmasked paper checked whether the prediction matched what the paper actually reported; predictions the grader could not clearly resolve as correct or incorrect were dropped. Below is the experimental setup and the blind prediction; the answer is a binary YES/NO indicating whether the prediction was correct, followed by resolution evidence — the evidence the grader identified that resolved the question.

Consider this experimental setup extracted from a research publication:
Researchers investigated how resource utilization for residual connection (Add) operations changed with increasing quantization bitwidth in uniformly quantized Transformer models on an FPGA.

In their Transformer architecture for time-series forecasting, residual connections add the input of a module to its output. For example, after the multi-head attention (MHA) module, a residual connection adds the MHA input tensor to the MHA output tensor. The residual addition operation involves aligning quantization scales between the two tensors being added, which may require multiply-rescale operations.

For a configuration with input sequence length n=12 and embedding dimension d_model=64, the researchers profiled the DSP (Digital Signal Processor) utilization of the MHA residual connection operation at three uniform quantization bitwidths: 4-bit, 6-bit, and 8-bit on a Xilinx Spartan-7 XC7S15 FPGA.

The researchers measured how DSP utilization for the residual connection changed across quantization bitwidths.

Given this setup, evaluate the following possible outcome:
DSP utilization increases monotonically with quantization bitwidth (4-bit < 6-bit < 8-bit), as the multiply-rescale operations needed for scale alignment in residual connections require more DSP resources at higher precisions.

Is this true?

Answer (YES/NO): NO